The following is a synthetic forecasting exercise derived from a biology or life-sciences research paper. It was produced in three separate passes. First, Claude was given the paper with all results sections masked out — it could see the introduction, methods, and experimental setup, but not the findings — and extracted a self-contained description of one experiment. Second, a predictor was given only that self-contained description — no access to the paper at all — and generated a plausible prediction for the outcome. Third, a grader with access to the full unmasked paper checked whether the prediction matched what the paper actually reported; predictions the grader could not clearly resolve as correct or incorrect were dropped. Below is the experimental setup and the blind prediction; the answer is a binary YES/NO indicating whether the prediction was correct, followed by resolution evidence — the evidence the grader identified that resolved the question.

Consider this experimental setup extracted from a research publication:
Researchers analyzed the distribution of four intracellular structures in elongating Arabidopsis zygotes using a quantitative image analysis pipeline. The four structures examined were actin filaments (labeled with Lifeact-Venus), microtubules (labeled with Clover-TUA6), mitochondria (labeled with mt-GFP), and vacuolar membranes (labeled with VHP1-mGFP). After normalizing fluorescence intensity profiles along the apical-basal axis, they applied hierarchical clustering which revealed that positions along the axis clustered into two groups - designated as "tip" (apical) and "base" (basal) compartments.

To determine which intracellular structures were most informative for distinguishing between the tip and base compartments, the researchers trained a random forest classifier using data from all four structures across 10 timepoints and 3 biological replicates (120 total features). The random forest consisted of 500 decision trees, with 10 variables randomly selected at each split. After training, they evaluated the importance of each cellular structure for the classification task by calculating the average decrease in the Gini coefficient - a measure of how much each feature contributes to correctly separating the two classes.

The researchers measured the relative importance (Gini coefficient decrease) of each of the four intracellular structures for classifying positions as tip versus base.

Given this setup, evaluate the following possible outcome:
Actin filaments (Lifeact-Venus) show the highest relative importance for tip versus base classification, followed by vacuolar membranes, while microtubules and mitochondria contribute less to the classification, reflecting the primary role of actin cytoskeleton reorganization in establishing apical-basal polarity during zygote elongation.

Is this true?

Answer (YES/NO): NO